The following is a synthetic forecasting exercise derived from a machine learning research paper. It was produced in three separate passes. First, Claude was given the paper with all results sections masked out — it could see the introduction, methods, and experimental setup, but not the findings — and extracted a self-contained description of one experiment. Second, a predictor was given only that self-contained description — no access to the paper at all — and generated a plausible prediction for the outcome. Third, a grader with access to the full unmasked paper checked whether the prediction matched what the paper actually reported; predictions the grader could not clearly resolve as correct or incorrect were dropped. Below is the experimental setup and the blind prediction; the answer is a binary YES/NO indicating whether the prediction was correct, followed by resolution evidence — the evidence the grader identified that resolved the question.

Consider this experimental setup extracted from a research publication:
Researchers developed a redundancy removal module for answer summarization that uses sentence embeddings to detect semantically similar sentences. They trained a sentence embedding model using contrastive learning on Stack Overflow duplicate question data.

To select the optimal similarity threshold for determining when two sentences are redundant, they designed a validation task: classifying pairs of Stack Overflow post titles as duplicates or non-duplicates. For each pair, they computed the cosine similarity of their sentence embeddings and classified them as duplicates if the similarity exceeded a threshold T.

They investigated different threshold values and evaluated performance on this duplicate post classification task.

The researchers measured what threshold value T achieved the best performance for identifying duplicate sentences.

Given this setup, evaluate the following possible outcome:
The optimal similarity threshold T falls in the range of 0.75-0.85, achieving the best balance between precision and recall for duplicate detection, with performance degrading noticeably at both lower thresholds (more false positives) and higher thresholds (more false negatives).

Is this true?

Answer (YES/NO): YES